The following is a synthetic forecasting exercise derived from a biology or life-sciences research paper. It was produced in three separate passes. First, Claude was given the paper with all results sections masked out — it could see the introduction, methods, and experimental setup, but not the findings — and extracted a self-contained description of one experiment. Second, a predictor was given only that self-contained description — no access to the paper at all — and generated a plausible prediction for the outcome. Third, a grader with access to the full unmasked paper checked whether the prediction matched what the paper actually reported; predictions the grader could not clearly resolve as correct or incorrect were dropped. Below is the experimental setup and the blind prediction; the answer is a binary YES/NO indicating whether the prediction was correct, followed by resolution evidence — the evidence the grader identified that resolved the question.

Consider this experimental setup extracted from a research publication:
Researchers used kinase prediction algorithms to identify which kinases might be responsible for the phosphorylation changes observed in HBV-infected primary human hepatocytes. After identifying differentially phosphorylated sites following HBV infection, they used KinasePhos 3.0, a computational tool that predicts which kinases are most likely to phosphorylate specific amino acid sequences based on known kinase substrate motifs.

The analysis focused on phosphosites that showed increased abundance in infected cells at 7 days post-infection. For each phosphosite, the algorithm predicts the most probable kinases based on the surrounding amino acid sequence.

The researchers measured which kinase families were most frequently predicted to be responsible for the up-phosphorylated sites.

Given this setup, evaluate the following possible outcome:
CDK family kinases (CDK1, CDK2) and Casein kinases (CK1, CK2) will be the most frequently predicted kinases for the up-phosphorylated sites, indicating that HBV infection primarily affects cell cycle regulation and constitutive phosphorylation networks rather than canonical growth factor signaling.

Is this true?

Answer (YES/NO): NO